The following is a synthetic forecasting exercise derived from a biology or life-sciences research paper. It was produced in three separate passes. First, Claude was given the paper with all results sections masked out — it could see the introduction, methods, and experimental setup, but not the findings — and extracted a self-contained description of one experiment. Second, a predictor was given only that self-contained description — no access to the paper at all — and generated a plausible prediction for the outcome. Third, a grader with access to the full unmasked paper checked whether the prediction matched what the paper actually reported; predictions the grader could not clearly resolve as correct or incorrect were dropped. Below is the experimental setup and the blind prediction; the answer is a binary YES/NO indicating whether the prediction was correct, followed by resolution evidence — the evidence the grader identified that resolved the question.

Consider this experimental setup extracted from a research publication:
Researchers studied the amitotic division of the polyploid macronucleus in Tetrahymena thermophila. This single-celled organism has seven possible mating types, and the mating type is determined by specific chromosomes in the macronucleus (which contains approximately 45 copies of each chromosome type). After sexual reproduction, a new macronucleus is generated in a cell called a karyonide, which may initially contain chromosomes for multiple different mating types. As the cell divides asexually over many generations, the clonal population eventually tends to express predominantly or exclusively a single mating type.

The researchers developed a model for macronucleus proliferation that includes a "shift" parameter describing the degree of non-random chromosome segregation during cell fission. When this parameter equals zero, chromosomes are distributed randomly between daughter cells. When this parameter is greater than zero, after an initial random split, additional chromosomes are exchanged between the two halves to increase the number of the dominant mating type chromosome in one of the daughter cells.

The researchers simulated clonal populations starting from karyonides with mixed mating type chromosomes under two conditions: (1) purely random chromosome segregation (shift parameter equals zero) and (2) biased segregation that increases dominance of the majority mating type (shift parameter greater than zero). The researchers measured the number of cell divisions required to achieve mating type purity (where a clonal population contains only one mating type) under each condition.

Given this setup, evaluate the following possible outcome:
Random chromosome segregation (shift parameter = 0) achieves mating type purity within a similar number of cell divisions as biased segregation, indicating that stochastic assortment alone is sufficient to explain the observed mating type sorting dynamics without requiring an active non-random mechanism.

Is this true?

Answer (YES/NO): NO